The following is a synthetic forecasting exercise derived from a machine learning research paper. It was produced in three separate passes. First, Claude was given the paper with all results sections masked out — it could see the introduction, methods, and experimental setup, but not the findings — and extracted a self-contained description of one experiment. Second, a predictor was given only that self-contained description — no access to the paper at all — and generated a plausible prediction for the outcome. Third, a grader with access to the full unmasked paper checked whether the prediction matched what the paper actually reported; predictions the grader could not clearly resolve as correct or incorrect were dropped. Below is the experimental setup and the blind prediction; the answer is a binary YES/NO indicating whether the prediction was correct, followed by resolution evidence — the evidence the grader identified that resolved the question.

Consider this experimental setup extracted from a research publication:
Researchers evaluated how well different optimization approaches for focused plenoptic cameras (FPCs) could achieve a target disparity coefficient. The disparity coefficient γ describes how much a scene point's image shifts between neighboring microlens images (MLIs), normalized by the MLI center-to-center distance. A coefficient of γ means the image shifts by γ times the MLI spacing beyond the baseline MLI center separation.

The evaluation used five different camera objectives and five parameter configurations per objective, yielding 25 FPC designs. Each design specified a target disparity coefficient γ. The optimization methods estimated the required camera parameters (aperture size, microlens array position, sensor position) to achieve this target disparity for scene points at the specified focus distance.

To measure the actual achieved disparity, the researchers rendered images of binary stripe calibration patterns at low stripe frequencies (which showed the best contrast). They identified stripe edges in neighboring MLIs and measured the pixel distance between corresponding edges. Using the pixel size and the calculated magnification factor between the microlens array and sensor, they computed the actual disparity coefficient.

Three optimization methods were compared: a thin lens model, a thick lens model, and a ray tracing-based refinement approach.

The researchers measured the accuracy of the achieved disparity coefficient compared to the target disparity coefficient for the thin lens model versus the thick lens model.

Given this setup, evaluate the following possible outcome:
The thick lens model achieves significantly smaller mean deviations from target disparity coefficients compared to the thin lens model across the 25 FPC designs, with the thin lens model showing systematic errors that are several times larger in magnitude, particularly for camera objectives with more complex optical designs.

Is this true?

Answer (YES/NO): NO